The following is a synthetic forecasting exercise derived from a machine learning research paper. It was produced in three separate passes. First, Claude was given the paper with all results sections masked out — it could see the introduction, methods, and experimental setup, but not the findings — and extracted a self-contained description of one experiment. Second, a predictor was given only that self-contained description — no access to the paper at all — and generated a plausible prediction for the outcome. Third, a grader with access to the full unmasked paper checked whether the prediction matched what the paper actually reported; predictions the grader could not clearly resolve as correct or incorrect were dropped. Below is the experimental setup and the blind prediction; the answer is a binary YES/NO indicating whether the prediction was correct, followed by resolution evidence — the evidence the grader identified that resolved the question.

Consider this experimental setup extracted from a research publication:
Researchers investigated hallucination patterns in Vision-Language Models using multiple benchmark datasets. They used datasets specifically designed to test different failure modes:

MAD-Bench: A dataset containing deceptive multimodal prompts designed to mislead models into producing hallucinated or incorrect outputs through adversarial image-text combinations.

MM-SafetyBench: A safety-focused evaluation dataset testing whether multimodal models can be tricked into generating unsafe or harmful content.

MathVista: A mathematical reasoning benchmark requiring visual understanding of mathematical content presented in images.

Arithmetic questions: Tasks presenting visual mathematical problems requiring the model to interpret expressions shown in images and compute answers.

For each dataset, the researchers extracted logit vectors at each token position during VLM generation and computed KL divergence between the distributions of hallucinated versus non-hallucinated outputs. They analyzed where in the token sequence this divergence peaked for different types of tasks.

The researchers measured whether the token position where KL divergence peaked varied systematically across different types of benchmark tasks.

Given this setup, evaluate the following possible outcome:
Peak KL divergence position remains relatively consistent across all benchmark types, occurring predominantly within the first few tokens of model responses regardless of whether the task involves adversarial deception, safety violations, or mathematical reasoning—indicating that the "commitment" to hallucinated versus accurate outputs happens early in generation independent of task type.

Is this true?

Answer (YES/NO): NO